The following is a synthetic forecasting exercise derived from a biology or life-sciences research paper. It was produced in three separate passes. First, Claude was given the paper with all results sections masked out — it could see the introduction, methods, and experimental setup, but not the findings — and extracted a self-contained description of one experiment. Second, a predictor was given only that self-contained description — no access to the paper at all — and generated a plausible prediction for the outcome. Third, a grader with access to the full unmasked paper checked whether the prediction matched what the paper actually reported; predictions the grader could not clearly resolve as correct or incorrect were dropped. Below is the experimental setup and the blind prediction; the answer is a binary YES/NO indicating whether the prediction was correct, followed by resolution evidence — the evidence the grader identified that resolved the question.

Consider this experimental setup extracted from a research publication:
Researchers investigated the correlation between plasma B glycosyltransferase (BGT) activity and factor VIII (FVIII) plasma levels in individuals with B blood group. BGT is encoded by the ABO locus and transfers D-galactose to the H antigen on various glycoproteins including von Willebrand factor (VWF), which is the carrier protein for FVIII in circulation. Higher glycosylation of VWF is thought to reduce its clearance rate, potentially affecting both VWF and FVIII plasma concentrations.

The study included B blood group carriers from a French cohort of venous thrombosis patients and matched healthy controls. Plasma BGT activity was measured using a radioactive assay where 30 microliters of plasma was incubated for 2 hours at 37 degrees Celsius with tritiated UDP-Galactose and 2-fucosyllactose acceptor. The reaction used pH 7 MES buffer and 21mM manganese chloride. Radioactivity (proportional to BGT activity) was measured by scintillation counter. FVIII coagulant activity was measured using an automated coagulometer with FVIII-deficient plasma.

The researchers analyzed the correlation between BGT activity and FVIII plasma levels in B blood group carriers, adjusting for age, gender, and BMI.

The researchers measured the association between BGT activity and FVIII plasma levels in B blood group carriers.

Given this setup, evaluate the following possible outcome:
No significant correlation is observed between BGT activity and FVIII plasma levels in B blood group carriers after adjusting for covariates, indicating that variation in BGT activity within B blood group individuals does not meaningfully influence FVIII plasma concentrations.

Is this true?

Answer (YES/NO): NO